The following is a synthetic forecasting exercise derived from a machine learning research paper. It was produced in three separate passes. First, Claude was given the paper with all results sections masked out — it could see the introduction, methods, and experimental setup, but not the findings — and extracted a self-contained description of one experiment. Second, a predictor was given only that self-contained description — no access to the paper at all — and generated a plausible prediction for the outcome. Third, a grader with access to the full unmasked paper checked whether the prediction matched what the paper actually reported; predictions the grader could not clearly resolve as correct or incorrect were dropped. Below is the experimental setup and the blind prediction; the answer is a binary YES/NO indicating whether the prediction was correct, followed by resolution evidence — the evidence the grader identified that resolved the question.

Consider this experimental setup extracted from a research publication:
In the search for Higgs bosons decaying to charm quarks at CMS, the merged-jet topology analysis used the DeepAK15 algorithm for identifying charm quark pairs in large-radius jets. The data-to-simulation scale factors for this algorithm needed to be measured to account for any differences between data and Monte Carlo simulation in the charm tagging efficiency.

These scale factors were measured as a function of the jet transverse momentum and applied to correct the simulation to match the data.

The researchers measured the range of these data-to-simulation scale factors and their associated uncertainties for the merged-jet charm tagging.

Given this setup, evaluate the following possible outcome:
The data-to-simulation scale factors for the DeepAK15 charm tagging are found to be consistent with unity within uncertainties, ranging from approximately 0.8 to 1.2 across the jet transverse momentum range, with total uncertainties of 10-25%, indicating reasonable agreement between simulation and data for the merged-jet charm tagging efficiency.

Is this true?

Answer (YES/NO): NO